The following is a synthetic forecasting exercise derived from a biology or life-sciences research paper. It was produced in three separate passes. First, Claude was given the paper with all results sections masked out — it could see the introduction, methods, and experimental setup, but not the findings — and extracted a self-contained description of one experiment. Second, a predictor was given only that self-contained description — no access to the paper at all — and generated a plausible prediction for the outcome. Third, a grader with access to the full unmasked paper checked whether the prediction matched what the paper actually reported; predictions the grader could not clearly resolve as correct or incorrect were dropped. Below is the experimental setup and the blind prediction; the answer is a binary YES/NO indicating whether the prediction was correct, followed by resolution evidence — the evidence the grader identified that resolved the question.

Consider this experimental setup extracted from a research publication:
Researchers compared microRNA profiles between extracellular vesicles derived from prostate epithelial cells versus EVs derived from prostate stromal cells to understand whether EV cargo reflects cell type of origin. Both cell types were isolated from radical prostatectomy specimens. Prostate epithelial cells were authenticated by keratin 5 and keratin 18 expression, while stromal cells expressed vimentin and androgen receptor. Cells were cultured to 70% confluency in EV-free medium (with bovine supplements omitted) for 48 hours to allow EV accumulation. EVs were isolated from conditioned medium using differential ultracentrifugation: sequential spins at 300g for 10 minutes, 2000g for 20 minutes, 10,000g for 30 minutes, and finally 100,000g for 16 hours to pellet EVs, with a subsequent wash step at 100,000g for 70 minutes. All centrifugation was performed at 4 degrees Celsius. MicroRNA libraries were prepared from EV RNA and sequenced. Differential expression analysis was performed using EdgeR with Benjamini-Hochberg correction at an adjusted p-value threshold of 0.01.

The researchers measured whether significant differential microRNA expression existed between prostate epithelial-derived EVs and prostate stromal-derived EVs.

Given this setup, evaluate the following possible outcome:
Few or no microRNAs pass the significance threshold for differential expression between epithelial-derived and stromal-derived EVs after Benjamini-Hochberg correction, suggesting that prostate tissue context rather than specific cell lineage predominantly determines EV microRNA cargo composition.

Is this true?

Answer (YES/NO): NO